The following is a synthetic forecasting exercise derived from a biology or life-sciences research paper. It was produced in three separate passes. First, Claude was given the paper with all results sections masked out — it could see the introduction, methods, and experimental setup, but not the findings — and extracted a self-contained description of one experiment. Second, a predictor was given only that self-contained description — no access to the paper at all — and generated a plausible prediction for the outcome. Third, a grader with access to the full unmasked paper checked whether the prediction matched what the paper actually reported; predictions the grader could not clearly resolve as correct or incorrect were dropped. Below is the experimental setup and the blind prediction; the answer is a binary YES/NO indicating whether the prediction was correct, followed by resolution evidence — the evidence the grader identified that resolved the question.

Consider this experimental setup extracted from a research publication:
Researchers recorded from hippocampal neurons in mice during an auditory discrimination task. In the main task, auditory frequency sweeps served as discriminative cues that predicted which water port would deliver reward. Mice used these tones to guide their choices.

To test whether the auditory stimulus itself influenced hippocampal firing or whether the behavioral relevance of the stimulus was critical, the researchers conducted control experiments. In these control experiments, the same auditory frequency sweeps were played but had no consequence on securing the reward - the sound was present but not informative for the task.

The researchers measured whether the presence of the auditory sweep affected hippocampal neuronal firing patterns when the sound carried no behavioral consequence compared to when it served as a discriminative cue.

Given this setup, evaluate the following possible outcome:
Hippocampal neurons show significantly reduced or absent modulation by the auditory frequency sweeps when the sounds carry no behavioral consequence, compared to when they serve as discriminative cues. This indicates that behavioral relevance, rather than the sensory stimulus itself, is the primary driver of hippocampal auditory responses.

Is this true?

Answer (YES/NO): YES